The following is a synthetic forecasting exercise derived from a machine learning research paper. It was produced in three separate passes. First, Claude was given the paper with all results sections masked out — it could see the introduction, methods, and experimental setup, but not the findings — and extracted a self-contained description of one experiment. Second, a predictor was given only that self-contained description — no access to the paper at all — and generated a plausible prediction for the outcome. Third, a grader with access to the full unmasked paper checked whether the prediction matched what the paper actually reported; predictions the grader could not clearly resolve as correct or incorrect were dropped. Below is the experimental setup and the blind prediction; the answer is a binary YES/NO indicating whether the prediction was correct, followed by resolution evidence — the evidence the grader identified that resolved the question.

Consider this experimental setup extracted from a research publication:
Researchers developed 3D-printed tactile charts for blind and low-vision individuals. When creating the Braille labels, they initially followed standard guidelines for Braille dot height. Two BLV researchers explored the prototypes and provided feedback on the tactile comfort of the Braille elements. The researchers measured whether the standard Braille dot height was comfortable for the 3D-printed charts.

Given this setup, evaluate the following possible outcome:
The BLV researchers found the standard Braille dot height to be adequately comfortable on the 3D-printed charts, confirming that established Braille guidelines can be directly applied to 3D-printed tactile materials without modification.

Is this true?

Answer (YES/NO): NO